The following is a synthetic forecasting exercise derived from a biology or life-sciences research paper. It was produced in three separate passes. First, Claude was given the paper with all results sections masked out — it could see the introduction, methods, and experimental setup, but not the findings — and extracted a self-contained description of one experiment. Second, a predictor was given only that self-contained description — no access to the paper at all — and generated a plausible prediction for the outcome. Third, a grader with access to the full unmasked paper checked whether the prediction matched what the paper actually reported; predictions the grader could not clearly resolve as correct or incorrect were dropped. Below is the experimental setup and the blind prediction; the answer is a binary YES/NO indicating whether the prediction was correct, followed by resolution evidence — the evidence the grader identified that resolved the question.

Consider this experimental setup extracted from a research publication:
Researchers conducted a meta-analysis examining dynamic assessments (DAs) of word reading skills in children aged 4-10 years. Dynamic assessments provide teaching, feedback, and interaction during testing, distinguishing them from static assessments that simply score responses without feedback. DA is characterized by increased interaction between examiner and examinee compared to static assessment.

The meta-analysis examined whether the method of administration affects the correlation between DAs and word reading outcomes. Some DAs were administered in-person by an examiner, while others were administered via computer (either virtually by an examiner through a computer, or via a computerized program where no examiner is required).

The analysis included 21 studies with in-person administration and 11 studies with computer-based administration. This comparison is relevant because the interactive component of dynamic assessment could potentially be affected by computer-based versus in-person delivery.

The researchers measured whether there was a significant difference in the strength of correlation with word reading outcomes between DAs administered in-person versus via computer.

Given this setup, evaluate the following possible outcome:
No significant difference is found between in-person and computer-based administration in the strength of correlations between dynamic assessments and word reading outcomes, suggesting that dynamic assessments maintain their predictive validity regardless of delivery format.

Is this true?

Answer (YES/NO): YES